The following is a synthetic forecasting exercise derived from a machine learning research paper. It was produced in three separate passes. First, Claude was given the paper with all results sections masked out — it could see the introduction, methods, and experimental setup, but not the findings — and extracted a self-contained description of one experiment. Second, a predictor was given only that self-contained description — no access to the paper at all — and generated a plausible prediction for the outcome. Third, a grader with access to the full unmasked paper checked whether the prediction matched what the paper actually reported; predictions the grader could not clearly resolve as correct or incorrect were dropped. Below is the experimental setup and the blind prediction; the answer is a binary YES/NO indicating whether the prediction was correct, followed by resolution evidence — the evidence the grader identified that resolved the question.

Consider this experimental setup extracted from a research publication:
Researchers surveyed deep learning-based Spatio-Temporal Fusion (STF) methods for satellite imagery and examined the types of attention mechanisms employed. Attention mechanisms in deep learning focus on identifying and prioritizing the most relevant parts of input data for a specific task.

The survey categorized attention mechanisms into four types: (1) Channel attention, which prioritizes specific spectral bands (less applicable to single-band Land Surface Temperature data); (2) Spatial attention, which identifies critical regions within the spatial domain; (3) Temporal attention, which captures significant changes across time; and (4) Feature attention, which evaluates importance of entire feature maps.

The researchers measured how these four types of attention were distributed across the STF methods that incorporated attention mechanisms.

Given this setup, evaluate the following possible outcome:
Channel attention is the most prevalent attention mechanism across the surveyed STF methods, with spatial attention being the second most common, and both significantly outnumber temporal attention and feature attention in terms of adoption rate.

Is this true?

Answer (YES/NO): NO